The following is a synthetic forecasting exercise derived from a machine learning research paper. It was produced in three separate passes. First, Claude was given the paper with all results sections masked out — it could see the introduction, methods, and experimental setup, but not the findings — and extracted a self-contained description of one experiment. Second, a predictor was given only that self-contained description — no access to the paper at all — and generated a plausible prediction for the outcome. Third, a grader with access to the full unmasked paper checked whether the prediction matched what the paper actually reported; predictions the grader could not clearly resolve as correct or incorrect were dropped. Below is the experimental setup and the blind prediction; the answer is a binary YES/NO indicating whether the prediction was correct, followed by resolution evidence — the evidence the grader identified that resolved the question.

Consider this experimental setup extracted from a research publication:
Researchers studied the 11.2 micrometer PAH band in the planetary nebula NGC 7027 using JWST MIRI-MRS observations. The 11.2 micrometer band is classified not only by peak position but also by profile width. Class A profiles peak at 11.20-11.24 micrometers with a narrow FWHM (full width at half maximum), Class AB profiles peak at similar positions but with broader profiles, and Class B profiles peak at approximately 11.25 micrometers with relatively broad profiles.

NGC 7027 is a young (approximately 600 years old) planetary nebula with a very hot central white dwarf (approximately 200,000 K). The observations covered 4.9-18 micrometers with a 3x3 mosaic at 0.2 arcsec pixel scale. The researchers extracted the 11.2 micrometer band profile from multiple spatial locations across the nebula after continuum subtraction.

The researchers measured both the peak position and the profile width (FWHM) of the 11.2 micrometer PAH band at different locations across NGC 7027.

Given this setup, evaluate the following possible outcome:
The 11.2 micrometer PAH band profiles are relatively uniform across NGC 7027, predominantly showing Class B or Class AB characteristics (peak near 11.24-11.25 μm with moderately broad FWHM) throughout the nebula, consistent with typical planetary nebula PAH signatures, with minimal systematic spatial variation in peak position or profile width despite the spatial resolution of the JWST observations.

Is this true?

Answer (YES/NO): NO